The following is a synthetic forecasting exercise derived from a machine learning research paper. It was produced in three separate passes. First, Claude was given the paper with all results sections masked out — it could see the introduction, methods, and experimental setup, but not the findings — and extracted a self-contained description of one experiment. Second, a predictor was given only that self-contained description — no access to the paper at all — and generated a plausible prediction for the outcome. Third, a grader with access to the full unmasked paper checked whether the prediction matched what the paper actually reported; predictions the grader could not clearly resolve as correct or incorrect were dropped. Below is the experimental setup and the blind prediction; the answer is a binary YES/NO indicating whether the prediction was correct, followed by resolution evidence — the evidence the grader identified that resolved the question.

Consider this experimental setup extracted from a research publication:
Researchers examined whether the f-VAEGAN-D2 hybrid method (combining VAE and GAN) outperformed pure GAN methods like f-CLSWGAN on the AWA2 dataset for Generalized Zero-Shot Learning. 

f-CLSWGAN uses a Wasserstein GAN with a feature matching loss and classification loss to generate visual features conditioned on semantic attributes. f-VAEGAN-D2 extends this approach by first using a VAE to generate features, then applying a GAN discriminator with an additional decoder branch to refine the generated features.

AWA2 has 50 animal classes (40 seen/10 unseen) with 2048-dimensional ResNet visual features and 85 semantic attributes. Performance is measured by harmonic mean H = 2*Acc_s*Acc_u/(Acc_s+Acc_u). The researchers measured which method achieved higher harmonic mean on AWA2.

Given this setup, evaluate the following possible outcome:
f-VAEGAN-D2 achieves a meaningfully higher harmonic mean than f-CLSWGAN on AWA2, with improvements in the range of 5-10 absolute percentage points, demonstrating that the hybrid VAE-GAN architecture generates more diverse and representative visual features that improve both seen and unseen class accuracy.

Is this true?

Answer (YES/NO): NO